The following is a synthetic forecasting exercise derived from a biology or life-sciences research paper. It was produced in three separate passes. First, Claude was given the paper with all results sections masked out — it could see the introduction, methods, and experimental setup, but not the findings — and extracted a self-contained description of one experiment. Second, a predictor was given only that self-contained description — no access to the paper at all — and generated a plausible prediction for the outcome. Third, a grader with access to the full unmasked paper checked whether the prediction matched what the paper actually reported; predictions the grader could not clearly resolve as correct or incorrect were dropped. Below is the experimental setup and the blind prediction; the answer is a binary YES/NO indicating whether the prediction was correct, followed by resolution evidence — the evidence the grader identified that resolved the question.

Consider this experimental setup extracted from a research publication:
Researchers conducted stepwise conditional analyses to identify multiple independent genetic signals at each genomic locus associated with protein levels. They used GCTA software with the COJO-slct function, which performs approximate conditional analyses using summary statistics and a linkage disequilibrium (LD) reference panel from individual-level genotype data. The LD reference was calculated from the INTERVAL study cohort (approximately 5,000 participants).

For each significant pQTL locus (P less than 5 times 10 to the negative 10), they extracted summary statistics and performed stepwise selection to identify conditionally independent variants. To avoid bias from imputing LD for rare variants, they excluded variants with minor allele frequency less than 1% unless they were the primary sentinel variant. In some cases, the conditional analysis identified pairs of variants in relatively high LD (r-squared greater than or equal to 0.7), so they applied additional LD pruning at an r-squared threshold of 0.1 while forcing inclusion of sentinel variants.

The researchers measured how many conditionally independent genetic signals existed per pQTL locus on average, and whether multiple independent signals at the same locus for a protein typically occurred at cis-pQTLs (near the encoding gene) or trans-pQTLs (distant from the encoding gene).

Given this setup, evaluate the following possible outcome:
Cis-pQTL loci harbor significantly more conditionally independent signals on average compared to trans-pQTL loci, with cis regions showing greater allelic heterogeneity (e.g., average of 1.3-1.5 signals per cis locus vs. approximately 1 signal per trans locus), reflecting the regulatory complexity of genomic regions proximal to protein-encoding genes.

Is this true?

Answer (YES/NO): YES